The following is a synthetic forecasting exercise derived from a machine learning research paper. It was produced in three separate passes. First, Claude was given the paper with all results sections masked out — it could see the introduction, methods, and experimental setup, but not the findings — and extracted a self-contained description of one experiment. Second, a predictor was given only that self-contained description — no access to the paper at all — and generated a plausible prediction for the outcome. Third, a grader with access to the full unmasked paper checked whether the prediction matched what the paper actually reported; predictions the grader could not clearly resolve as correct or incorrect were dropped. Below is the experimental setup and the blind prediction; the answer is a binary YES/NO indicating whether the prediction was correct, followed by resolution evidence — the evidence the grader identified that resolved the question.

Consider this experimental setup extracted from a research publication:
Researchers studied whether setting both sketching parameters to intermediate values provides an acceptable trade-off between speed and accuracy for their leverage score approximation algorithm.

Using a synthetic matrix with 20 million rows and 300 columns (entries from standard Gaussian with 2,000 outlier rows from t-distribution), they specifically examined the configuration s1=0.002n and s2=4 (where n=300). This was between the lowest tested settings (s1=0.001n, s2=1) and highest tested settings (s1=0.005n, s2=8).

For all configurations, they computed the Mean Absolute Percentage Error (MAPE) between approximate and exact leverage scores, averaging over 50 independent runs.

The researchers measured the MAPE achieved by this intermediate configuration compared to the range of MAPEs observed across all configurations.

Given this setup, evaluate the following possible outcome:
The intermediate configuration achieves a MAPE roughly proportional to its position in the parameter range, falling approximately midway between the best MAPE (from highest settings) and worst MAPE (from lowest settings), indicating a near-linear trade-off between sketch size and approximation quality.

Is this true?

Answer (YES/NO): NO